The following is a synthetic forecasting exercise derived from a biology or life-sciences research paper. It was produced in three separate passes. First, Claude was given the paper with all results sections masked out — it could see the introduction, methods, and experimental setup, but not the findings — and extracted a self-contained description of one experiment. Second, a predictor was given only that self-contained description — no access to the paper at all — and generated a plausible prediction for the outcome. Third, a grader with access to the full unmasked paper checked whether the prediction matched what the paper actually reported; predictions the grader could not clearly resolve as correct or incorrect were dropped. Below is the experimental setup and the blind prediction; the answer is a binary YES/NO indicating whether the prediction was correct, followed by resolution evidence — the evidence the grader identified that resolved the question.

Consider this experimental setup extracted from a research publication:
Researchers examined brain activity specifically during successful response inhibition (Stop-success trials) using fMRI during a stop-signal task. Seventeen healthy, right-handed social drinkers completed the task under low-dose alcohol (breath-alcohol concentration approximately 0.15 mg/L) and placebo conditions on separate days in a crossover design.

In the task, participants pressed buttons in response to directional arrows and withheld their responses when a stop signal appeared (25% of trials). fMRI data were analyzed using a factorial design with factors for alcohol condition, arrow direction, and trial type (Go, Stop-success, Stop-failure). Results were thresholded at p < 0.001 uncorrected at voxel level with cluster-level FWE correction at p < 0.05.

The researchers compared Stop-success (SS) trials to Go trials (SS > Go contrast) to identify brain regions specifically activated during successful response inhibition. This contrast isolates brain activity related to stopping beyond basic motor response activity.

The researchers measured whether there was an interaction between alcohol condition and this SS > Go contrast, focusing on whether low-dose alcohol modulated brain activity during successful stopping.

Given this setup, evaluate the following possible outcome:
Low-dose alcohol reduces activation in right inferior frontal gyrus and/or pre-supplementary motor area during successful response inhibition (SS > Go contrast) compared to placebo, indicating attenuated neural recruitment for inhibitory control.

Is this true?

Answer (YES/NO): NO